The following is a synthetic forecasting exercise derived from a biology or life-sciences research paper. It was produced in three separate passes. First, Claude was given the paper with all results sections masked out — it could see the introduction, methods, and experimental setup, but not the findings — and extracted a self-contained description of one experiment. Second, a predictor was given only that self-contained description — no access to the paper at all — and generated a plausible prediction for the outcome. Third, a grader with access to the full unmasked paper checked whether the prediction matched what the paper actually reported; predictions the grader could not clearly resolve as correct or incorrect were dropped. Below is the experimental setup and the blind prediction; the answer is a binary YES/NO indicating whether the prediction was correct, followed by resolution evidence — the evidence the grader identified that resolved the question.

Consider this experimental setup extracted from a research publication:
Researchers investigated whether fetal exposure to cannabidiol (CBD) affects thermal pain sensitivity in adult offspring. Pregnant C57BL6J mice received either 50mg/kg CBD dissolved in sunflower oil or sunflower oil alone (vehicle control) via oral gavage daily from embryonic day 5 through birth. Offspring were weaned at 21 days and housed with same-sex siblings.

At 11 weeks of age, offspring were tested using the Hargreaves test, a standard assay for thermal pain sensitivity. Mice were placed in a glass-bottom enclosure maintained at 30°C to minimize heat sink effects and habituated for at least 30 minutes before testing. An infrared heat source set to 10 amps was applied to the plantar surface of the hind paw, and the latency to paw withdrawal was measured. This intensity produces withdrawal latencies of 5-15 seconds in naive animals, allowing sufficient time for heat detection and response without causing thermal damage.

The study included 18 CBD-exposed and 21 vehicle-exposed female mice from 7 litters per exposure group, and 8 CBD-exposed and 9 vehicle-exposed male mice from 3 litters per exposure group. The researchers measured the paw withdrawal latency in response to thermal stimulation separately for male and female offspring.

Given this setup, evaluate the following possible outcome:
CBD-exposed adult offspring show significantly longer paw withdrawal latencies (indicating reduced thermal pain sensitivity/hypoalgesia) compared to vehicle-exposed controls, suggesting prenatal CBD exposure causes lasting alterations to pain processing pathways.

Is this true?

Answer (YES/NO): NO